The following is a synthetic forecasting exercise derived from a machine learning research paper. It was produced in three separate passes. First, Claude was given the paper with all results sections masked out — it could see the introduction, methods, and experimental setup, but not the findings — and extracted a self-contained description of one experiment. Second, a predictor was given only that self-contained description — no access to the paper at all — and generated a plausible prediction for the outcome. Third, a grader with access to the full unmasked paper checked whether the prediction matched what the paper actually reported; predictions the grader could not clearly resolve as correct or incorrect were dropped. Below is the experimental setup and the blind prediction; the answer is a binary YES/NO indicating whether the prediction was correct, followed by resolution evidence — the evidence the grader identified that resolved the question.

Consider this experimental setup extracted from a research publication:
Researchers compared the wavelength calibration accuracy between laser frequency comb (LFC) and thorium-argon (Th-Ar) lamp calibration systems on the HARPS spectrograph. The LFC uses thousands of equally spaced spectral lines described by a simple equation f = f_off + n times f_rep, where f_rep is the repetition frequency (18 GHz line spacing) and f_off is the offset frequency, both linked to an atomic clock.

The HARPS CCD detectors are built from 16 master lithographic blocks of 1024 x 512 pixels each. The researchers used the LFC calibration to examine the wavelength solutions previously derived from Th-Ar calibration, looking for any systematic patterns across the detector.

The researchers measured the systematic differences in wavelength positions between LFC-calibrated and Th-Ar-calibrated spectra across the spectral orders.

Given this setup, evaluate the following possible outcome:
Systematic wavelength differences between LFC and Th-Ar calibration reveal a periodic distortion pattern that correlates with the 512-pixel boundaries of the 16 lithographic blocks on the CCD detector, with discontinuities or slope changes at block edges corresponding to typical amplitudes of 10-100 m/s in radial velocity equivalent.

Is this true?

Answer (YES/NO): YES